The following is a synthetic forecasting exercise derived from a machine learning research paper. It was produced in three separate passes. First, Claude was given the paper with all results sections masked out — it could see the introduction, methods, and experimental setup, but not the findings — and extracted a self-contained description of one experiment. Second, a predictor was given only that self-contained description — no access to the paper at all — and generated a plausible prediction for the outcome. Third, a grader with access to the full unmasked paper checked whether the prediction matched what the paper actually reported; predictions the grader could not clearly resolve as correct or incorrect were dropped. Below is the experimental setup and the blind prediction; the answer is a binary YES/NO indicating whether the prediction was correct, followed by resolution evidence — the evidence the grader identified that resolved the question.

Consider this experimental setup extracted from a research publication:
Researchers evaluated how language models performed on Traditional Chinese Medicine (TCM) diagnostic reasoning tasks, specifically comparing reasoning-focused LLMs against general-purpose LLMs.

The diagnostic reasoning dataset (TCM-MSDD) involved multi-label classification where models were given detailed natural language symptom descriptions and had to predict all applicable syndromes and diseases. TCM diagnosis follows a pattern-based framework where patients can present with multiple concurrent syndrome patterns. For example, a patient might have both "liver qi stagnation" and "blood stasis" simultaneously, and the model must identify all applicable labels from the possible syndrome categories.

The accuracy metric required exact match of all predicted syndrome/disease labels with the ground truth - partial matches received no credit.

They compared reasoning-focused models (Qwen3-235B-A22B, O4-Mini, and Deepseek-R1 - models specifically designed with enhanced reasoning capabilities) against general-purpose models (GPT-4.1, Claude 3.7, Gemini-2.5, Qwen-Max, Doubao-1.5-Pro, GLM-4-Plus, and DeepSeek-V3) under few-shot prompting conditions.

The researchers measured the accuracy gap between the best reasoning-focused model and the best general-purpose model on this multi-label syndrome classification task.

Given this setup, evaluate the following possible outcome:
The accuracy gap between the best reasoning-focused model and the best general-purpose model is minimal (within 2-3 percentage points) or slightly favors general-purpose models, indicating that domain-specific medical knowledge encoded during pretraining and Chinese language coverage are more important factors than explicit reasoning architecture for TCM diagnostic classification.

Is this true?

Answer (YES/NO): NO